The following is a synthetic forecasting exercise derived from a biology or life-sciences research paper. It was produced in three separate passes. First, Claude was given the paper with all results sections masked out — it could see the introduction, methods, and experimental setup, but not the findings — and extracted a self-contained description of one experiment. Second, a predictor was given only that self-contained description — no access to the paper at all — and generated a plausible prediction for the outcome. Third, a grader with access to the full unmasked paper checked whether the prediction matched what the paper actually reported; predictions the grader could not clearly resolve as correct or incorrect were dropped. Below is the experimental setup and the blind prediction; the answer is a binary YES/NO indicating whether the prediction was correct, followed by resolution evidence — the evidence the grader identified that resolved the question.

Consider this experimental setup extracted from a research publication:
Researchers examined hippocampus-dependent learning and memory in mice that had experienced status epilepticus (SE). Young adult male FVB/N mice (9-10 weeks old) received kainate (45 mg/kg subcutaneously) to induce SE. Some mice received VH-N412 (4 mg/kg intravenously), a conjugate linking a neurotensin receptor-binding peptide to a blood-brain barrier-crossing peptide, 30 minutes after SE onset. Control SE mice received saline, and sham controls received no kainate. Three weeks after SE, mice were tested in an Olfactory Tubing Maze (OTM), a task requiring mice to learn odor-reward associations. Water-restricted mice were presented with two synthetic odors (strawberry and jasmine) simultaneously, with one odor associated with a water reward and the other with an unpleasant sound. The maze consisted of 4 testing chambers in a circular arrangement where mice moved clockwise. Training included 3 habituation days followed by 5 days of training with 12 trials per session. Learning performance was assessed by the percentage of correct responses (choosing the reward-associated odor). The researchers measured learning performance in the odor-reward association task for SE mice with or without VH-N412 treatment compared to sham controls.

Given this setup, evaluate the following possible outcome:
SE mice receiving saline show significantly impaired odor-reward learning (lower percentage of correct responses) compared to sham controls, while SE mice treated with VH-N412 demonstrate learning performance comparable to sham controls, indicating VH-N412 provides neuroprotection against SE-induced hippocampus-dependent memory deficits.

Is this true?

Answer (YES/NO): YES